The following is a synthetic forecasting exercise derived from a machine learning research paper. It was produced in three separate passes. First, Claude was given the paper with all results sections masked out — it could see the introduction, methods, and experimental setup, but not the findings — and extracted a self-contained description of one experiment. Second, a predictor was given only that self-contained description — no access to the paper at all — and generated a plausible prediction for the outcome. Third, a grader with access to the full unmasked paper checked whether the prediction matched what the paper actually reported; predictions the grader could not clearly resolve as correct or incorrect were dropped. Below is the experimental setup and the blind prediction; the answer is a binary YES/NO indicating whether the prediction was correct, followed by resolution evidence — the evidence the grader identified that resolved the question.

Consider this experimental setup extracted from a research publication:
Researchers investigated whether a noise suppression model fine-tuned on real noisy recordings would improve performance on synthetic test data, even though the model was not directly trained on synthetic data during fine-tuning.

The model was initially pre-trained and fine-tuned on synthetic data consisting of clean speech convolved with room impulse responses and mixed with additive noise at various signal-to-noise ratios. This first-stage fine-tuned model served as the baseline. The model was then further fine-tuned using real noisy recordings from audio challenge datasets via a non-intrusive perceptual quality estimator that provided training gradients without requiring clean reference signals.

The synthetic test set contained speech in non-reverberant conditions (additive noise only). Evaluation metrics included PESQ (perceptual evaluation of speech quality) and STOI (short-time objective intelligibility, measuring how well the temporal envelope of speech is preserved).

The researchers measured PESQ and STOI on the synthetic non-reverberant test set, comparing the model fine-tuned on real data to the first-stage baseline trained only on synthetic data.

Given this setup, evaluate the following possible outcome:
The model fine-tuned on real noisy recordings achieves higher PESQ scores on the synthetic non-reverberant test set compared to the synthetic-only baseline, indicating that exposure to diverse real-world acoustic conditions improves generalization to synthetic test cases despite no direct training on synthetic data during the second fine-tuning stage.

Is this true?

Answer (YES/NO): YES